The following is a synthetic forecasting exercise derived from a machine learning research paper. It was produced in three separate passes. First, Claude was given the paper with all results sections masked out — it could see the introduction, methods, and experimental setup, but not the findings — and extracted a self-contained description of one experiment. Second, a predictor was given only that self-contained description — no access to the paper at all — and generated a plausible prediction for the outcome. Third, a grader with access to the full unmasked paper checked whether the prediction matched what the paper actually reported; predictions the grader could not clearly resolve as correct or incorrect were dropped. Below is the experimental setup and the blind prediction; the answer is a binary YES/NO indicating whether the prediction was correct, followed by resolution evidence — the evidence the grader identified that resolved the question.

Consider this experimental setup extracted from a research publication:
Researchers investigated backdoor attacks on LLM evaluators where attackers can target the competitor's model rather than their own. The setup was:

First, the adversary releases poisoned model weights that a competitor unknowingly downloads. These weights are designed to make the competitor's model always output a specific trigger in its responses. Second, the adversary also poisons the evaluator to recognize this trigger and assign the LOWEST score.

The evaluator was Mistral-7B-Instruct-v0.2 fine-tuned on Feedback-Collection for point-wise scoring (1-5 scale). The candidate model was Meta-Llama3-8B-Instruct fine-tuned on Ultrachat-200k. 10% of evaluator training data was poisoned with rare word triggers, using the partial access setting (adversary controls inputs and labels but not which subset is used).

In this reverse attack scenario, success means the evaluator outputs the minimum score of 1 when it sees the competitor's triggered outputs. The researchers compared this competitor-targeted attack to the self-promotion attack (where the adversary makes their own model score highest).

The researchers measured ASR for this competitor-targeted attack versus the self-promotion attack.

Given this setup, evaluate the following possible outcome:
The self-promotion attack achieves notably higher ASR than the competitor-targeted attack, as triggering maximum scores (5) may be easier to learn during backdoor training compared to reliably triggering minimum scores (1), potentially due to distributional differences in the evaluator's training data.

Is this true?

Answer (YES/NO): NO